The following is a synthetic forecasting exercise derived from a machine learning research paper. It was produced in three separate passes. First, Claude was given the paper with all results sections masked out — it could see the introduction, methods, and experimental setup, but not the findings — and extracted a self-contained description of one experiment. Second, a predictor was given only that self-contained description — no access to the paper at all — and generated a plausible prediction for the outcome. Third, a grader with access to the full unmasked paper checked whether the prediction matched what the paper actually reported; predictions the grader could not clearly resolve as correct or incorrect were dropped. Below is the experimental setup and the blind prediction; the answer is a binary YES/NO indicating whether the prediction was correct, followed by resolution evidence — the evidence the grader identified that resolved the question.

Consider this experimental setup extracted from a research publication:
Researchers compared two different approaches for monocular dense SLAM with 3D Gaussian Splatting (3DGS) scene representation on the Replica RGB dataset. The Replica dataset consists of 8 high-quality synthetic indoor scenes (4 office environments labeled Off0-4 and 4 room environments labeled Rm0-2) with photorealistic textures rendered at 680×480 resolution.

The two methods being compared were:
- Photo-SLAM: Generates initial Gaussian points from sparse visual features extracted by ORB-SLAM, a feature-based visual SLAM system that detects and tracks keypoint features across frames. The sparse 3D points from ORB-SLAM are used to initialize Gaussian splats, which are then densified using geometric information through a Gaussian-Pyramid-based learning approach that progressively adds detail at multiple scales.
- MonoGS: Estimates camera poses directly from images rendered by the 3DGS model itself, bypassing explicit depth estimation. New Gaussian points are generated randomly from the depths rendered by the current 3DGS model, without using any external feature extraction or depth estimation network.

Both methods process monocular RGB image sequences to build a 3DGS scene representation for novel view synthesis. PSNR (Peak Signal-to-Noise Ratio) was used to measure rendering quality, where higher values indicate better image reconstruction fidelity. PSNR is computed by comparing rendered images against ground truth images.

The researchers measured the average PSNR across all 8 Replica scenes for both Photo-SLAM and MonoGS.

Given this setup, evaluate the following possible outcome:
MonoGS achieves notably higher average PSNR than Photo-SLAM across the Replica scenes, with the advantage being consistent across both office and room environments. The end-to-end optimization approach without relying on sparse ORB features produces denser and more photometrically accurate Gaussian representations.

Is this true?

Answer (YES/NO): NO